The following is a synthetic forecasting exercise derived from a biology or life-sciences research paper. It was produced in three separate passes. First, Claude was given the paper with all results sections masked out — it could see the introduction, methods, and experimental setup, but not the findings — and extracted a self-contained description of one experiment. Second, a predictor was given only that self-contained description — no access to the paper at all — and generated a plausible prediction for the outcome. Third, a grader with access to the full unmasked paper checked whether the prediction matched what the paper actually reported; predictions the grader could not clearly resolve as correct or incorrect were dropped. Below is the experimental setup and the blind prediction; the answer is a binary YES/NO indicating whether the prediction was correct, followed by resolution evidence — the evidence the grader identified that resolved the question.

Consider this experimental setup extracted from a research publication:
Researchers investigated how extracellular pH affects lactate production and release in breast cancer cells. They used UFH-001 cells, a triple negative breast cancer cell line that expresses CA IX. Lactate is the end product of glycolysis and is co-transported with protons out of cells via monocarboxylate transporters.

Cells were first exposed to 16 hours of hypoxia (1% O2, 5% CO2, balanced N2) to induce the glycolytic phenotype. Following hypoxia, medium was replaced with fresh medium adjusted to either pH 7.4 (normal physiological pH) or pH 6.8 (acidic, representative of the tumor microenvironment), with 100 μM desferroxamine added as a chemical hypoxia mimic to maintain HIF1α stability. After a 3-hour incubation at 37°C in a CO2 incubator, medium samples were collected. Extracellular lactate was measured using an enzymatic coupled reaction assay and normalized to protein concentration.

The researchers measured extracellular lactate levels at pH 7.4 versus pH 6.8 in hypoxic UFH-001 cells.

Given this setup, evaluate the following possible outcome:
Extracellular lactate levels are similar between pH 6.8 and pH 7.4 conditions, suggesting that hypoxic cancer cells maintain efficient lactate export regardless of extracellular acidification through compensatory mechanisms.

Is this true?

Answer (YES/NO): YES